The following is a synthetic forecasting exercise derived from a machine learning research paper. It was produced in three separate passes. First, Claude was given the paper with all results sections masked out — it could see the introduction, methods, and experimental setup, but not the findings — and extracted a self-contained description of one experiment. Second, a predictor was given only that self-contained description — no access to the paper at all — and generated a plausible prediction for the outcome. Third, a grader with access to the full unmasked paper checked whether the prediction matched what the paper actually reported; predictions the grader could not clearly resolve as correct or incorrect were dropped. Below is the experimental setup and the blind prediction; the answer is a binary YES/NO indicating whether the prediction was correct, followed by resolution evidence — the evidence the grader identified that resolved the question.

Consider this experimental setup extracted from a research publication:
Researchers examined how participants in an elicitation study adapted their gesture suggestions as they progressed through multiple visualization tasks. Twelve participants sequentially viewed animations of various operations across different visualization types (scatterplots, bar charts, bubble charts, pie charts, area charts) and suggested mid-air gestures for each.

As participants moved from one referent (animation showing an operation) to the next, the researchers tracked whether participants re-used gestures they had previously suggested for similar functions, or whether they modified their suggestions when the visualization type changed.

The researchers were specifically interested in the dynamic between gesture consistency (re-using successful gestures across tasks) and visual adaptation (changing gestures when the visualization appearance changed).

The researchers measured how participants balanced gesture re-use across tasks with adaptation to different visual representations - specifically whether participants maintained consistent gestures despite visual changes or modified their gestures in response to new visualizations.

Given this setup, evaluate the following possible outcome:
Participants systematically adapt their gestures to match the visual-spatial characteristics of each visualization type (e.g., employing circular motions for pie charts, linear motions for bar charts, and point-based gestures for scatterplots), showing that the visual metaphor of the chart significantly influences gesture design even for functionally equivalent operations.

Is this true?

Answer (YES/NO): YES